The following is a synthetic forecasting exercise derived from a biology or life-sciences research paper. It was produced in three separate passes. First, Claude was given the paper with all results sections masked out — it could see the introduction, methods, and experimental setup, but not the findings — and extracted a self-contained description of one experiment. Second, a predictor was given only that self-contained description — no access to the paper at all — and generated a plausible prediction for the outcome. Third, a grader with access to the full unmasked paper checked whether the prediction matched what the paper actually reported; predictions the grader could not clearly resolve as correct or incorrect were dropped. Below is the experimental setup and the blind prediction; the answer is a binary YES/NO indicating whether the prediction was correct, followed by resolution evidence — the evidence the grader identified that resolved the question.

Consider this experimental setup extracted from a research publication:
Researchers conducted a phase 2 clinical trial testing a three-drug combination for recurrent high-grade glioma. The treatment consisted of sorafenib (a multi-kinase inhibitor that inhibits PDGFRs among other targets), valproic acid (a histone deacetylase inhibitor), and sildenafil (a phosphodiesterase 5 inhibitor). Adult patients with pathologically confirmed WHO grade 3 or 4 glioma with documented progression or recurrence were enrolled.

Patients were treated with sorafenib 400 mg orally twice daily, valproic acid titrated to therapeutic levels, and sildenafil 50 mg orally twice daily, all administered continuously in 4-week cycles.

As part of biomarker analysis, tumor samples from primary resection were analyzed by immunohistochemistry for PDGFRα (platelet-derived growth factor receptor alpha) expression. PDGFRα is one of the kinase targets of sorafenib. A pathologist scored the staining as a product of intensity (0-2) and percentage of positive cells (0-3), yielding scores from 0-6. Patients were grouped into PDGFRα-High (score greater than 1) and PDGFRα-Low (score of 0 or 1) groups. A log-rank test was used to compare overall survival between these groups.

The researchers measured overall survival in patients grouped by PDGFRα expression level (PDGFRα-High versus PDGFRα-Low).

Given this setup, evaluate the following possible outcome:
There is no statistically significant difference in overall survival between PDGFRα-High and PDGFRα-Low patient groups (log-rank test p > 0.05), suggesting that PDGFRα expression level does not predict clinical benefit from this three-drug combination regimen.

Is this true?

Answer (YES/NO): YES